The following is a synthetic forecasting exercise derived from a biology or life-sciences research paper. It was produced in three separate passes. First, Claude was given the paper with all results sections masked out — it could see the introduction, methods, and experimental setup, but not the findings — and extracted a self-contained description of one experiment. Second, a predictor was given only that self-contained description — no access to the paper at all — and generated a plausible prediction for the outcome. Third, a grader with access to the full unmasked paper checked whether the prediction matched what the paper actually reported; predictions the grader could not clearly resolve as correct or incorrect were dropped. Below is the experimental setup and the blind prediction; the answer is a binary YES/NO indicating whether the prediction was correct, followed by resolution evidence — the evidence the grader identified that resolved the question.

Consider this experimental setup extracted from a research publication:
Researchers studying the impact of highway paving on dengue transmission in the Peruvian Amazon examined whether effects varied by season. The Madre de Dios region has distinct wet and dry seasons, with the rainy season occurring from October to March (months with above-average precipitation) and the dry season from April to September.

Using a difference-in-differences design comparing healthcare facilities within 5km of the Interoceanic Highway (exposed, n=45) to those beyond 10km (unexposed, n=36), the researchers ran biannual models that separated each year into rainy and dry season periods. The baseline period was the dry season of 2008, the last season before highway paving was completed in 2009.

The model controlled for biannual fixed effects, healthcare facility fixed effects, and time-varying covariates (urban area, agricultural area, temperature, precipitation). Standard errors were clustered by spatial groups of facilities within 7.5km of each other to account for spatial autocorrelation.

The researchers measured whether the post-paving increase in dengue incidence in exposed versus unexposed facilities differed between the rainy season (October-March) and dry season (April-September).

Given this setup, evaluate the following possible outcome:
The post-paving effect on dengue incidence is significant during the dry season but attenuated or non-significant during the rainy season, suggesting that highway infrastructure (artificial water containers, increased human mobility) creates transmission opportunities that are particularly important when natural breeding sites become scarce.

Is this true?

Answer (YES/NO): NO